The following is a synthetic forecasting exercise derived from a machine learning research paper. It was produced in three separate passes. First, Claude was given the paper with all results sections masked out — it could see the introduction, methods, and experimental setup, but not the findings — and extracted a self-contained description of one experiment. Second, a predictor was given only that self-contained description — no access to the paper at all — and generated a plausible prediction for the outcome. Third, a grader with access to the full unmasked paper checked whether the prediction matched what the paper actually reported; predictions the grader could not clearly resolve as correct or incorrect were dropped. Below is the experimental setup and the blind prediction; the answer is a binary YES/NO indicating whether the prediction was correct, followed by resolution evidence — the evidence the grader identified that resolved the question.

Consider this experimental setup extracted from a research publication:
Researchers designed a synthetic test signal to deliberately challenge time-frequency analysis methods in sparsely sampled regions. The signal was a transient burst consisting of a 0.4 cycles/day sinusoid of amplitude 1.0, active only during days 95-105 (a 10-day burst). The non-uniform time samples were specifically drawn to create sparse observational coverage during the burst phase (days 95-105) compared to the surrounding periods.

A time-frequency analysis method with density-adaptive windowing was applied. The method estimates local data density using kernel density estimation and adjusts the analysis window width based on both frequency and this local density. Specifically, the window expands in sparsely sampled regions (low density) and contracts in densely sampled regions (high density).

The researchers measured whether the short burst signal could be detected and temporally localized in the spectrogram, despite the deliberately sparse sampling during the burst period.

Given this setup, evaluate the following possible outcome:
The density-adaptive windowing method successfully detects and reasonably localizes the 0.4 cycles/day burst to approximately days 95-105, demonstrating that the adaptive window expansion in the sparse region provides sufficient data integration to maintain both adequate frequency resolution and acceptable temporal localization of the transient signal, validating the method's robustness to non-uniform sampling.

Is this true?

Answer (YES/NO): YES